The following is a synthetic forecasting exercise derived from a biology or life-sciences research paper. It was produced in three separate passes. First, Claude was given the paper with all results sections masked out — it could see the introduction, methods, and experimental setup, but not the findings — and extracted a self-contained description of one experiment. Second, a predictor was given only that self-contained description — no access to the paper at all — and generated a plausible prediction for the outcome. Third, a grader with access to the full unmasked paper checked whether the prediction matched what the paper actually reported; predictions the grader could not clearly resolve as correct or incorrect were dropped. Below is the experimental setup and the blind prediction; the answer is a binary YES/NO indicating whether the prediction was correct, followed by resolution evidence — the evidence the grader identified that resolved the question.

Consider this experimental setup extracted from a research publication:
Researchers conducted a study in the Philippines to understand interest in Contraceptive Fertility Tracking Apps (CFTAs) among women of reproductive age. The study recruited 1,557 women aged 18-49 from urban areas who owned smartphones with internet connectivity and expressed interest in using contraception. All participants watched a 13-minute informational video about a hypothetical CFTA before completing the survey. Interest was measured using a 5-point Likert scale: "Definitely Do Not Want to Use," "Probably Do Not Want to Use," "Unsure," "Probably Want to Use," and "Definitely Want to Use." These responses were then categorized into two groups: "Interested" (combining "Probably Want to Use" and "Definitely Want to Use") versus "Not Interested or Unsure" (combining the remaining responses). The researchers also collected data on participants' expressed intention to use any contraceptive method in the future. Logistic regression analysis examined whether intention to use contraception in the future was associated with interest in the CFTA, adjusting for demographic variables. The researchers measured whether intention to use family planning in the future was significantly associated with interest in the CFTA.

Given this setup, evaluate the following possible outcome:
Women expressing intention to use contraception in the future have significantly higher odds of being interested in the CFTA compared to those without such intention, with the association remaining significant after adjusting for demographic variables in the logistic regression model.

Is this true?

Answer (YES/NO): YES